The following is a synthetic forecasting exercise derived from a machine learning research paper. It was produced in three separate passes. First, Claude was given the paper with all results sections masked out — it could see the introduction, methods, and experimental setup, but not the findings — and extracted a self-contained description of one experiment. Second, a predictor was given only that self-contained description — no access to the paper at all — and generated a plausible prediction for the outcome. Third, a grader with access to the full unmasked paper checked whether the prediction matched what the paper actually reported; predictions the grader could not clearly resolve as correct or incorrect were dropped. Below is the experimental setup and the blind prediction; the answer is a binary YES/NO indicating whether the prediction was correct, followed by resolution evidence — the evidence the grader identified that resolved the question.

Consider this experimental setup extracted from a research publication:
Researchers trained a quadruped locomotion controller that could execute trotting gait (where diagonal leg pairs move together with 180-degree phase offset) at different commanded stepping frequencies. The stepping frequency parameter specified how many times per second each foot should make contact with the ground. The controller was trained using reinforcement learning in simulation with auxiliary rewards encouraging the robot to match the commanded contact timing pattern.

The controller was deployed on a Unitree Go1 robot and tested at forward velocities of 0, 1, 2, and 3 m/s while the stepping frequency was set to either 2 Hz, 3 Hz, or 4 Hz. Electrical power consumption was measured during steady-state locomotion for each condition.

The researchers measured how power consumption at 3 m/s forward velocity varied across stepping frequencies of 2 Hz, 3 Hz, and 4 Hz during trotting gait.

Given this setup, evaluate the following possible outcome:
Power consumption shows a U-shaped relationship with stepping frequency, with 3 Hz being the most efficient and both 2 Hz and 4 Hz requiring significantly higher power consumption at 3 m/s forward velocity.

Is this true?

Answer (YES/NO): NO